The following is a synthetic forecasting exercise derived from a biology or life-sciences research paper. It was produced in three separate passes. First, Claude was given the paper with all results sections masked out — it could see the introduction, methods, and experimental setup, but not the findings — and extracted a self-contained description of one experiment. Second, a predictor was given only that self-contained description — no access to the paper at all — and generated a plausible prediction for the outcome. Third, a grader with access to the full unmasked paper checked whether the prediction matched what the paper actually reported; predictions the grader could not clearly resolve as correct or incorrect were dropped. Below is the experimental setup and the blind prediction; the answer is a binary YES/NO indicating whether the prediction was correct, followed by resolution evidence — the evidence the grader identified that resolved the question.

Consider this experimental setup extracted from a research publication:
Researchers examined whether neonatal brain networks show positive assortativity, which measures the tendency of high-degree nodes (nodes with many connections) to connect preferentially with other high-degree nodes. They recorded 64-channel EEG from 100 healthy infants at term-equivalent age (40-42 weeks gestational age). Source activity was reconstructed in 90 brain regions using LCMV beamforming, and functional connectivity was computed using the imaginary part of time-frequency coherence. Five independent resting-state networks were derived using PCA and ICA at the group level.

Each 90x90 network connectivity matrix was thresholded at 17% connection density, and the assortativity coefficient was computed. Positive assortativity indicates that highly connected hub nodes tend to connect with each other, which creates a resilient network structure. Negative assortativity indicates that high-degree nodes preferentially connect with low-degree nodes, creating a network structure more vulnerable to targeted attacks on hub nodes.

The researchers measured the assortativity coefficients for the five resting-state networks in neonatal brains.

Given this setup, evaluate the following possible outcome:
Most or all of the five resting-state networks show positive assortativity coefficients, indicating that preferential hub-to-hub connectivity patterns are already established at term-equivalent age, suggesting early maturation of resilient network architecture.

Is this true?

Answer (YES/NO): NO